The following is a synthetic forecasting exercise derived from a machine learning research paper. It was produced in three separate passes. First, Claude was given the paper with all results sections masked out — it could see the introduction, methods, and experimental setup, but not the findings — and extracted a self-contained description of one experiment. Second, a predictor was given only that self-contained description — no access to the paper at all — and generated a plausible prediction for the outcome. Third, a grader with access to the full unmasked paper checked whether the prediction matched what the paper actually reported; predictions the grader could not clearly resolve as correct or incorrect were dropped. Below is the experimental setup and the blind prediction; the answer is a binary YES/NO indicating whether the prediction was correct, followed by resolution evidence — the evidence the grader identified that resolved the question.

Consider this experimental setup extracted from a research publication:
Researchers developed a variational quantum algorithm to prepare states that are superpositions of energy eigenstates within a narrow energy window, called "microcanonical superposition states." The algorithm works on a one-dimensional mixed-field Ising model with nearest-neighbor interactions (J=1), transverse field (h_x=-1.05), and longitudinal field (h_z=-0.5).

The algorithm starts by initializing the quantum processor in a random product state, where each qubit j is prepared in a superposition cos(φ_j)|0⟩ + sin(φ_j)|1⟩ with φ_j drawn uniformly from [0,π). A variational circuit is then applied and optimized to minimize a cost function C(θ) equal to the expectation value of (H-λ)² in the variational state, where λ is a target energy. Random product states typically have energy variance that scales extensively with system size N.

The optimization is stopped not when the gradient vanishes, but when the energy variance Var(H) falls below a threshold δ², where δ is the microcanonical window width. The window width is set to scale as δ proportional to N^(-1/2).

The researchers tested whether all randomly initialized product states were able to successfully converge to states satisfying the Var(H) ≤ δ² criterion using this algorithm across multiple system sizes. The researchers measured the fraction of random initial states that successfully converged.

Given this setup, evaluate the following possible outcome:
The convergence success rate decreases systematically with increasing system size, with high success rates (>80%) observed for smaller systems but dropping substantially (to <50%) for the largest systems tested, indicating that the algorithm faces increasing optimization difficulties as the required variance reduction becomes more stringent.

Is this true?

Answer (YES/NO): NO